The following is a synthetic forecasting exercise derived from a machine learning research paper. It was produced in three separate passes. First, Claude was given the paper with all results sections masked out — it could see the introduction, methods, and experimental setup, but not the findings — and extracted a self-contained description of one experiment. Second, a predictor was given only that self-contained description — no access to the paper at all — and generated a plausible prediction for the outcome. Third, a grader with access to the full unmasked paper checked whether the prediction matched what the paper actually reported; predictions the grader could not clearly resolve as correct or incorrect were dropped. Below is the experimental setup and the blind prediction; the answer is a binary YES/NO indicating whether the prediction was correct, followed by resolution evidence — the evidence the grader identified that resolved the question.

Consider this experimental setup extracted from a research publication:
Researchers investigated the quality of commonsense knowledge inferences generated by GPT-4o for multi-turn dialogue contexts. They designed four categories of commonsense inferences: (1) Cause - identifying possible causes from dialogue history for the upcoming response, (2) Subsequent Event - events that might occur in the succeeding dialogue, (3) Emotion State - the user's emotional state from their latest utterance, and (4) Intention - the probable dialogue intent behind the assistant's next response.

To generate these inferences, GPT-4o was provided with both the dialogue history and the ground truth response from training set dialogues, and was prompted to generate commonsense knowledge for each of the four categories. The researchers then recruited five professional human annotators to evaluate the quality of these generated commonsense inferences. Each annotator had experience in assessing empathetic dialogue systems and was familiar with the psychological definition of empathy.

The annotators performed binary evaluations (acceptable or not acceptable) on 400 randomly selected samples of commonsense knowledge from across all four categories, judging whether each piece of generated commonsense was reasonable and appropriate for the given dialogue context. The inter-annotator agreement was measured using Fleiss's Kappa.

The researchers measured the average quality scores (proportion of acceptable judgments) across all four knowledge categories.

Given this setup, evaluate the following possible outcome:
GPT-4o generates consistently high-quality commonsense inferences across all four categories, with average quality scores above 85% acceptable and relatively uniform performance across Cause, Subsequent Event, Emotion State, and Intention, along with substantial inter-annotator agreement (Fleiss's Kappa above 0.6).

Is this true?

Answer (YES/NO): NO